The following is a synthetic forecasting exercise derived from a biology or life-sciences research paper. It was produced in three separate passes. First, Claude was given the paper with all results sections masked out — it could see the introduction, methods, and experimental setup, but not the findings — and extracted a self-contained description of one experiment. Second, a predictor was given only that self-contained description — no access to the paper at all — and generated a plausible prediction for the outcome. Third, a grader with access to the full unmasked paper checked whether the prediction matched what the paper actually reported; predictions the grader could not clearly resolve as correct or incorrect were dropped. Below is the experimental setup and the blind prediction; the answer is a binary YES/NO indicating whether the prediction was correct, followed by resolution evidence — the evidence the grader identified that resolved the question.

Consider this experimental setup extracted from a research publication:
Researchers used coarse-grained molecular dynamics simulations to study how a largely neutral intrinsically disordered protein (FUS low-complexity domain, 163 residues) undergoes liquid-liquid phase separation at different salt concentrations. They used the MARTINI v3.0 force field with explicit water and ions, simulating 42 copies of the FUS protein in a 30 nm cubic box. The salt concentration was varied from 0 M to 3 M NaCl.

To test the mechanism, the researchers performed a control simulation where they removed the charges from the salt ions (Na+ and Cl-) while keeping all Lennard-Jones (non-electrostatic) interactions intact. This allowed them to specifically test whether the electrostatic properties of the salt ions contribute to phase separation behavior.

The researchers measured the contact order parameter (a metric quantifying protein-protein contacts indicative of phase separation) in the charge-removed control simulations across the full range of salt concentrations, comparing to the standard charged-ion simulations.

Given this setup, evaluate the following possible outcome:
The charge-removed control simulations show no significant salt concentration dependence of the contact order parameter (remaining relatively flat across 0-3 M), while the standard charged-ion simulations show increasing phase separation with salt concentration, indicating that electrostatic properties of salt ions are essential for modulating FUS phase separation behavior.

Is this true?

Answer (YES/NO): NO